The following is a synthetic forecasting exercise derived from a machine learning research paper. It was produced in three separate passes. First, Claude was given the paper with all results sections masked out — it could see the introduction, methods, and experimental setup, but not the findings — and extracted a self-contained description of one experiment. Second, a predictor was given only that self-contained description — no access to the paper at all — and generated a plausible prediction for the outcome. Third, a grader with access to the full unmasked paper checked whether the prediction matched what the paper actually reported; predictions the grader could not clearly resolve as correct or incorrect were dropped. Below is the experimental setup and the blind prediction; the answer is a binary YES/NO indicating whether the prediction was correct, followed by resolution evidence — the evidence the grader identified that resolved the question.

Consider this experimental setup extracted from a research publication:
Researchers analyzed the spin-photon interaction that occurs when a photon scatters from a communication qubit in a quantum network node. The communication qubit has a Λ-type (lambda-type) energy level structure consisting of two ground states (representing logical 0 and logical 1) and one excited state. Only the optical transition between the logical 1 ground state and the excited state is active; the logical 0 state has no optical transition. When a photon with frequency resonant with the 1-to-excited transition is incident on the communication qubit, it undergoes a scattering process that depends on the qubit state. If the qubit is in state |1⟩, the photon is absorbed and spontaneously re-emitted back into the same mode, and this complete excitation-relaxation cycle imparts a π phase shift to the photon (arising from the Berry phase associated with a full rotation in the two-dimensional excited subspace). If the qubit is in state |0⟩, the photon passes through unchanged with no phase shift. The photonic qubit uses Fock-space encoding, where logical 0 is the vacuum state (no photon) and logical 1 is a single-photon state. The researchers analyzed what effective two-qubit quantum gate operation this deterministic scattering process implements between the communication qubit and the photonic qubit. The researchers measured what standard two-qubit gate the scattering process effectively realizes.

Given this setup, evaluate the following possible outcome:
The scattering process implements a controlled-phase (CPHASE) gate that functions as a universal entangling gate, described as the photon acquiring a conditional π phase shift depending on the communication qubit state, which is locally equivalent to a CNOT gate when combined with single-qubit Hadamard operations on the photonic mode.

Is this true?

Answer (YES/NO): YES